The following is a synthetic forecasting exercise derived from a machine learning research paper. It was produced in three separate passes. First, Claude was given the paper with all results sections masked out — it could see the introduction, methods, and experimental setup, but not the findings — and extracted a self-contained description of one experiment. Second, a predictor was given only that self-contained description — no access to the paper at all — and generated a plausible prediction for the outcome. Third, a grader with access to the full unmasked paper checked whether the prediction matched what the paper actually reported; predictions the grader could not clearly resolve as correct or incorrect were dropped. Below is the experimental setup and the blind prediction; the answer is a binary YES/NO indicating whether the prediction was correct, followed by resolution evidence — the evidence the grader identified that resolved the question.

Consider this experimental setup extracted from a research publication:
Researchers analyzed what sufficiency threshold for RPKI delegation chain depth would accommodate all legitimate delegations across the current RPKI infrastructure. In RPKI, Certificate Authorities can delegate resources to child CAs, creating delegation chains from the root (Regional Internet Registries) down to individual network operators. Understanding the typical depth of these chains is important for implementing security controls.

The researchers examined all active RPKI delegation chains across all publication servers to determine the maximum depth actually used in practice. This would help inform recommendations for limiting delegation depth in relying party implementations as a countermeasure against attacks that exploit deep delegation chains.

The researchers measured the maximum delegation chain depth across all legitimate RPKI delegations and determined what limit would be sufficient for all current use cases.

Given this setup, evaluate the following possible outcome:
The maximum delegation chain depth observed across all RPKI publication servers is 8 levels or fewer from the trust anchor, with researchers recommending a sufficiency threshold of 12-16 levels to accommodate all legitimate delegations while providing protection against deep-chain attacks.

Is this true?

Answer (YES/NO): NO